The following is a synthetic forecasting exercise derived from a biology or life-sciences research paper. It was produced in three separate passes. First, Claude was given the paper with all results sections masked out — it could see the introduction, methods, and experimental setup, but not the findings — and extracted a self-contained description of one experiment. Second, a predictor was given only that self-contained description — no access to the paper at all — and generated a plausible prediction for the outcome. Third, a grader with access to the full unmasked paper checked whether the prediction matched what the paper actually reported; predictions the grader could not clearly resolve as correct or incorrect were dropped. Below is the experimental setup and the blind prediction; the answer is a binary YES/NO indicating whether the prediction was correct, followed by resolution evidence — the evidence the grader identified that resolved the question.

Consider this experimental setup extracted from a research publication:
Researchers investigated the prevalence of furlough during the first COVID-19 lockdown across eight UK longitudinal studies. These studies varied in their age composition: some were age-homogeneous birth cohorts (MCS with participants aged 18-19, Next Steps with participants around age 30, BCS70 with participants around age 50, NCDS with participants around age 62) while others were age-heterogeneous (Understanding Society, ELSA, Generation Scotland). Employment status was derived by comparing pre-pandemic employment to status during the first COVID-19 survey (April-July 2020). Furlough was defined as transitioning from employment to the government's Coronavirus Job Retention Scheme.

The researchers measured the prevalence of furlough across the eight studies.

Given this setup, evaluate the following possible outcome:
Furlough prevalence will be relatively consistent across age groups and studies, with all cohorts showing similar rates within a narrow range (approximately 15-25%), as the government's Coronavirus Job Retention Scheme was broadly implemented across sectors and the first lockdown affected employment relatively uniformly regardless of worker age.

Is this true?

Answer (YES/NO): NO